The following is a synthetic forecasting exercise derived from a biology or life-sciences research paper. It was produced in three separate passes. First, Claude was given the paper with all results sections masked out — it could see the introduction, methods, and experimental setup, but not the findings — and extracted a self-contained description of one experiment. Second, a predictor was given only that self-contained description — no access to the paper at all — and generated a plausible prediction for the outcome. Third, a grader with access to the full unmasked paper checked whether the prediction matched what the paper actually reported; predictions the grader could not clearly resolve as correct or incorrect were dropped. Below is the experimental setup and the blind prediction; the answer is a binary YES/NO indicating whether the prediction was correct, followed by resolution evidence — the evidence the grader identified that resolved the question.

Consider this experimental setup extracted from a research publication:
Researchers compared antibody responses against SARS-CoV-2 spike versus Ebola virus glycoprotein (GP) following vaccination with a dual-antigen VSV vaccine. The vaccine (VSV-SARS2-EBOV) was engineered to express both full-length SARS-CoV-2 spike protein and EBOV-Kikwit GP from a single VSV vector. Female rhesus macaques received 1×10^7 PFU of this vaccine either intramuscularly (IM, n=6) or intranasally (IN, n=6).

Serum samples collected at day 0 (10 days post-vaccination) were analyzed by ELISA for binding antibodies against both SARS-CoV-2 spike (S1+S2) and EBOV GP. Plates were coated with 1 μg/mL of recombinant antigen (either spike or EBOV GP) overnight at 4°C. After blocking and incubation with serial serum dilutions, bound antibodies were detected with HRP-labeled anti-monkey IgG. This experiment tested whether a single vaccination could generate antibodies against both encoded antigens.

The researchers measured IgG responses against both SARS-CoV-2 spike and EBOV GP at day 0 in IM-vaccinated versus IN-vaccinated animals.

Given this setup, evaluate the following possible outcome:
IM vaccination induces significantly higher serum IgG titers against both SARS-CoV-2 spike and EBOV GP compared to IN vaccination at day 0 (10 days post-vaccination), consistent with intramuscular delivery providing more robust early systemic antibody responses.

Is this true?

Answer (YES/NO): YES